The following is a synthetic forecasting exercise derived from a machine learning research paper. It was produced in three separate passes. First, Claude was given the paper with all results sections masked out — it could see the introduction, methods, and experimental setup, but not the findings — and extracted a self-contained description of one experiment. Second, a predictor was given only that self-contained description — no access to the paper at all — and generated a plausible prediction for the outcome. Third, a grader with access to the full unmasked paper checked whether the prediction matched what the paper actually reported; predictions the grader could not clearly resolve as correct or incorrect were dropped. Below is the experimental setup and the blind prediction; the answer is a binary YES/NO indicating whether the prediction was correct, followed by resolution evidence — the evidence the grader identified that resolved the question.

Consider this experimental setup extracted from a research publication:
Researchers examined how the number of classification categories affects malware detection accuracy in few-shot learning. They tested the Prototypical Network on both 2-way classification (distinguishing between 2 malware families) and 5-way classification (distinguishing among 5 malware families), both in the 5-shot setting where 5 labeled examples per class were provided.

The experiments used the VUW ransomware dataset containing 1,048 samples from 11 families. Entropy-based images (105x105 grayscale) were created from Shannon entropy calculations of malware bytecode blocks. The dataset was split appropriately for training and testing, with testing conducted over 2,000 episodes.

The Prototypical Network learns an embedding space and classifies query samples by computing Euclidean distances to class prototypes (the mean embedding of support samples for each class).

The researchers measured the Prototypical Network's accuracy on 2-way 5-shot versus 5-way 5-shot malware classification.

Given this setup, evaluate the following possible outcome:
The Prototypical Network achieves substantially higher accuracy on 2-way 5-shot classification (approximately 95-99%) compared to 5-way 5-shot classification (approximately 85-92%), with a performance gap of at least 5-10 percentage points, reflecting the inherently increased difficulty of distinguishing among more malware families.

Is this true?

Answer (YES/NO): NO